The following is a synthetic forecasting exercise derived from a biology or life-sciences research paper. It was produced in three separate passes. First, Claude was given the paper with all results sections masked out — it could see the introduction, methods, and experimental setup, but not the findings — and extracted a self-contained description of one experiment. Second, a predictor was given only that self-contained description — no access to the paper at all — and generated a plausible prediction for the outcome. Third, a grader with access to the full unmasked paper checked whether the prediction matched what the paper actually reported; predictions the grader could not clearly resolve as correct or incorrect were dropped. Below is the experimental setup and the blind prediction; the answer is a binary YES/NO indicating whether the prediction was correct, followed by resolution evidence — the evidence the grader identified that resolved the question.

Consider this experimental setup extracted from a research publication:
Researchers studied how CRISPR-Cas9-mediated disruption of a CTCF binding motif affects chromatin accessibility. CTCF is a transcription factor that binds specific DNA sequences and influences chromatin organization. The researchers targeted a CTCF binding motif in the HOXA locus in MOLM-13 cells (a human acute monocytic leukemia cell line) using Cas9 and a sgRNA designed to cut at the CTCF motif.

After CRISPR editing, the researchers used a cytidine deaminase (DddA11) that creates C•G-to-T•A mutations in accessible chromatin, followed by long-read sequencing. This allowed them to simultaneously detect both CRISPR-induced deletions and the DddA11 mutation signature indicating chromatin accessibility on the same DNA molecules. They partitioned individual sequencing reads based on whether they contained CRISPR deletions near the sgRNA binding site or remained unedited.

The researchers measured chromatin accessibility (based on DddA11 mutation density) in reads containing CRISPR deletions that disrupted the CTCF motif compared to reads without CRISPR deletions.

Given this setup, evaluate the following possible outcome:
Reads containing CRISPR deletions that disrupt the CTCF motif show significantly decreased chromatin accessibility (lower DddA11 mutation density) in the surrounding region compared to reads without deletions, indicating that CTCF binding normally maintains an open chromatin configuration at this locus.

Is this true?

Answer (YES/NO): YES